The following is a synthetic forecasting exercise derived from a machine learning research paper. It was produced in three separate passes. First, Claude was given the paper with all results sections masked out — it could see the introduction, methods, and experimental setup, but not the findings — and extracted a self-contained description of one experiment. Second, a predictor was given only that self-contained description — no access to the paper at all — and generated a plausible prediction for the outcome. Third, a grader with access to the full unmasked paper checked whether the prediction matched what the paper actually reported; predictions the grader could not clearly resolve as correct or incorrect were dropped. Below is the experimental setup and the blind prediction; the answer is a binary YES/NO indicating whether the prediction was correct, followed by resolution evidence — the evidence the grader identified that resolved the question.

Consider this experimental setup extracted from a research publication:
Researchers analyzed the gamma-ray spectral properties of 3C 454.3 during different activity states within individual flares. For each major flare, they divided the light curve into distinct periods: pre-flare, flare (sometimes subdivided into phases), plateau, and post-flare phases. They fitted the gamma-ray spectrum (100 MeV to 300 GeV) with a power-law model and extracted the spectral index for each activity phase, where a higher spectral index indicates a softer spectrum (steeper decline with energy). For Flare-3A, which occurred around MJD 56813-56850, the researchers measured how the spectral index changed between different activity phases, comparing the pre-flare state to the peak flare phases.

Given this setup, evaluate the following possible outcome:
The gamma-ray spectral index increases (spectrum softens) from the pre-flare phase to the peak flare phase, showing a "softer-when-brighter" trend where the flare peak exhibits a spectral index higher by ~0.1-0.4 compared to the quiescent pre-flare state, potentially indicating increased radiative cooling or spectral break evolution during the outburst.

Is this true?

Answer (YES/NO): NO